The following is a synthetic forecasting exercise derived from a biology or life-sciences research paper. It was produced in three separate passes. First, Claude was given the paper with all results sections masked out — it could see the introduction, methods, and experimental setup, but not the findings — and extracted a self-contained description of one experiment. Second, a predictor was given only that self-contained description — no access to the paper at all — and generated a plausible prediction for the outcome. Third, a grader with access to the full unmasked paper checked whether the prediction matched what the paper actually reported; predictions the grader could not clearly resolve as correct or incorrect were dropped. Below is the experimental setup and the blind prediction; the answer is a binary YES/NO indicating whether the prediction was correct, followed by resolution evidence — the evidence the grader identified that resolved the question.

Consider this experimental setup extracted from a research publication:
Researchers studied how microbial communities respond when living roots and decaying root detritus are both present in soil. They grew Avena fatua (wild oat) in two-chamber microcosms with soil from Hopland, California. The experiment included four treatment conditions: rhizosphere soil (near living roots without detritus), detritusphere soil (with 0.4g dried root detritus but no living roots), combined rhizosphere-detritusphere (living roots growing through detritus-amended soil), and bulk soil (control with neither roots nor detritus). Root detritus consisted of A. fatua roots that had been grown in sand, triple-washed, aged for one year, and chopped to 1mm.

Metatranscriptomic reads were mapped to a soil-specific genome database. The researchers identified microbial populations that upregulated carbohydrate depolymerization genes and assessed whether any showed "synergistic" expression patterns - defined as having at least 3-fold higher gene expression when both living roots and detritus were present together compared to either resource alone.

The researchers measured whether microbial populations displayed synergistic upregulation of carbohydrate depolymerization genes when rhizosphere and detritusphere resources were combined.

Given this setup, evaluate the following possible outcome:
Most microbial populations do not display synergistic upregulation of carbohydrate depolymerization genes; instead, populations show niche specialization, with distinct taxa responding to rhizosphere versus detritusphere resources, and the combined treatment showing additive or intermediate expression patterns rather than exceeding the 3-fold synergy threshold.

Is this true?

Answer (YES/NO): YES